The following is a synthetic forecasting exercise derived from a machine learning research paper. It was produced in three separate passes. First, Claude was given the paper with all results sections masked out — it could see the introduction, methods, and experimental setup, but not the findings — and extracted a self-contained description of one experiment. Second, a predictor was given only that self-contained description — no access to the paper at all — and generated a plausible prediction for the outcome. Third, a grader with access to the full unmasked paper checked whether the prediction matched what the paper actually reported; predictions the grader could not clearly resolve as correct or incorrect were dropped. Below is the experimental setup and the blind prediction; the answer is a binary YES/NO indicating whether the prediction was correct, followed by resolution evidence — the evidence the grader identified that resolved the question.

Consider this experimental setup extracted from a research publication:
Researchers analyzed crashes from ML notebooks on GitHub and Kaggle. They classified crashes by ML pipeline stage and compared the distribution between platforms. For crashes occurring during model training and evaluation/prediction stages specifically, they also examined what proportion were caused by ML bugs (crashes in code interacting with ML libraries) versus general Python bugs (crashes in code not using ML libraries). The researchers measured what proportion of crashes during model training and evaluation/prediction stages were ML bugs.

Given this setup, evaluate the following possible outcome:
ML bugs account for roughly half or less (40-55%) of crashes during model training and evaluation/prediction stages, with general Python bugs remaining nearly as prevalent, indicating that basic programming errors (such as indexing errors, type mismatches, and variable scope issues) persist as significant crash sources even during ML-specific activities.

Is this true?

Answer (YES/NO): NO